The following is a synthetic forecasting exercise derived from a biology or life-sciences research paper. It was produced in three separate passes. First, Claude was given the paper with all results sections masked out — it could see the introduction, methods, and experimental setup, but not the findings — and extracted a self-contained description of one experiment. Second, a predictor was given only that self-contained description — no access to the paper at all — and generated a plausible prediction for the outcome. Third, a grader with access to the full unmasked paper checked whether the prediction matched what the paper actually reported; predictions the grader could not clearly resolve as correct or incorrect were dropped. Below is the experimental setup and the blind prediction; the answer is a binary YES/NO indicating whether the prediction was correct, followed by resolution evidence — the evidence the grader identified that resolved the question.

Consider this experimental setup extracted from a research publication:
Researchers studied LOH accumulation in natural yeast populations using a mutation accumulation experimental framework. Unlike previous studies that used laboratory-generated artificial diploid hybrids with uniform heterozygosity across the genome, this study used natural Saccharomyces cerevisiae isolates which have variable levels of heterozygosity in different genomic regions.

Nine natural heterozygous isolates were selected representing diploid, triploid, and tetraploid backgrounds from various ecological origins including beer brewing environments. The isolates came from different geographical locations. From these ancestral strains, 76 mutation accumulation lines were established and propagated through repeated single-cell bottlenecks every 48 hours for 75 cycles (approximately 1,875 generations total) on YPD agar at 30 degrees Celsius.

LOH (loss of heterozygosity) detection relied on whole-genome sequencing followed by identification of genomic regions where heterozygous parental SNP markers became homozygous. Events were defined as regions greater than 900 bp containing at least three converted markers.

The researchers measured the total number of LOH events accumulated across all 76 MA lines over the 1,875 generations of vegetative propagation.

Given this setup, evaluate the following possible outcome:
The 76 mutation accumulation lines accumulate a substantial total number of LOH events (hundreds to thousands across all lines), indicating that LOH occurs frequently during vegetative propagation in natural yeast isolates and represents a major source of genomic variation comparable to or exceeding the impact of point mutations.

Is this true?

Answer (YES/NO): YES